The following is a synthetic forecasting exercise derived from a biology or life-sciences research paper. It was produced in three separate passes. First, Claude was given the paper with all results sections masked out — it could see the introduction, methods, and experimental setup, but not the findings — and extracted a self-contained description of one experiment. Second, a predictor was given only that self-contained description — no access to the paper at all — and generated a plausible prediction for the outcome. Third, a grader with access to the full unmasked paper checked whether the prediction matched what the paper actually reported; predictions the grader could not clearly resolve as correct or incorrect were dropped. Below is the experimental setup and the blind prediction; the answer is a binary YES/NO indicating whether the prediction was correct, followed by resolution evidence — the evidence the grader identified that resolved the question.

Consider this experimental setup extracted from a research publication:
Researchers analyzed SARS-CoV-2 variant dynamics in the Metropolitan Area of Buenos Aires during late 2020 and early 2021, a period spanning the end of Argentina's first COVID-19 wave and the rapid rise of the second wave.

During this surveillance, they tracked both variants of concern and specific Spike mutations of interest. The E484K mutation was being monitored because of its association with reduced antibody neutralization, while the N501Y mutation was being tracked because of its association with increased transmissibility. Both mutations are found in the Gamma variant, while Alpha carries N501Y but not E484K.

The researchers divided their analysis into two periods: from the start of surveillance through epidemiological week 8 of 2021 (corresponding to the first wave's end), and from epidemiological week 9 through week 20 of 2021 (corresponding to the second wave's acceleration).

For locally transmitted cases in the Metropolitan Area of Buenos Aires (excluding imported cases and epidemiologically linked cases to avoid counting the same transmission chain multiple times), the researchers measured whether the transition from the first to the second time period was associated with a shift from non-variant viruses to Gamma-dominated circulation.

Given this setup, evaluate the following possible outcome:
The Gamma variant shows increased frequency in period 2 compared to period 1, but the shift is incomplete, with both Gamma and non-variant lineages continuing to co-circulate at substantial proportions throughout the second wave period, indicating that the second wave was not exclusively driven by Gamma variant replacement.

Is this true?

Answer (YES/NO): NO